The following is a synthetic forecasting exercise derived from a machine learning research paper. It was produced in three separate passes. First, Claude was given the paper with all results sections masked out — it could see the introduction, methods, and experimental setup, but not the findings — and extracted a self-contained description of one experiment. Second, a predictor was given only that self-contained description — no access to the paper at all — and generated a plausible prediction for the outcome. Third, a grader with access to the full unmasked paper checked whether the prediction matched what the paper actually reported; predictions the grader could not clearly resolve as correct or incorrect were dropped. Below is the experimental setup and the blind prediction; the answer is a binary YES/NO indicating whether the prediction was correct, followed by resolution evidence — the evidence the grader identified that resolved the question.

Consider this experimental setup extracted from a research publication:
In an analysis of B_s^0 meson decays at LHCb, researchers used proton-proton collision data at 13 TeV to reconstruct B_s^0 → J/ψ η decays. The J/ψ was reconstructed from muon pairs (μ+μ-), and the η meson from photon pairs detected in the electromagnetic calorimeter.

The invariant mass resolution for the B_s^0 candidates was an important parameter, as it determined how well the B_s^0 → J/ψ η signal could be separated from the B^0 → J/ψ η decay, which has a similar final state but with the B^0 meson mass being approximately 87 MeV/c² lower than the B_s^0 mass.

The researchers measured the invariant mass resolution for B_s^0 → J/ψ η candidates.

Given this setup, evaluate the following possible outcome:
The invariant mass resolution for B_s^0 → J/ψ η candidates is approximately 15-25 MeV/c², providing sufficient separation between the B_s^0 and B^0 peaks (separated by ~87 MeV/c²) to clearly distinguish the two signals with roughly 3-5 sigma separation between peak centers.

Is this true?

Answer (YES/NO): NO